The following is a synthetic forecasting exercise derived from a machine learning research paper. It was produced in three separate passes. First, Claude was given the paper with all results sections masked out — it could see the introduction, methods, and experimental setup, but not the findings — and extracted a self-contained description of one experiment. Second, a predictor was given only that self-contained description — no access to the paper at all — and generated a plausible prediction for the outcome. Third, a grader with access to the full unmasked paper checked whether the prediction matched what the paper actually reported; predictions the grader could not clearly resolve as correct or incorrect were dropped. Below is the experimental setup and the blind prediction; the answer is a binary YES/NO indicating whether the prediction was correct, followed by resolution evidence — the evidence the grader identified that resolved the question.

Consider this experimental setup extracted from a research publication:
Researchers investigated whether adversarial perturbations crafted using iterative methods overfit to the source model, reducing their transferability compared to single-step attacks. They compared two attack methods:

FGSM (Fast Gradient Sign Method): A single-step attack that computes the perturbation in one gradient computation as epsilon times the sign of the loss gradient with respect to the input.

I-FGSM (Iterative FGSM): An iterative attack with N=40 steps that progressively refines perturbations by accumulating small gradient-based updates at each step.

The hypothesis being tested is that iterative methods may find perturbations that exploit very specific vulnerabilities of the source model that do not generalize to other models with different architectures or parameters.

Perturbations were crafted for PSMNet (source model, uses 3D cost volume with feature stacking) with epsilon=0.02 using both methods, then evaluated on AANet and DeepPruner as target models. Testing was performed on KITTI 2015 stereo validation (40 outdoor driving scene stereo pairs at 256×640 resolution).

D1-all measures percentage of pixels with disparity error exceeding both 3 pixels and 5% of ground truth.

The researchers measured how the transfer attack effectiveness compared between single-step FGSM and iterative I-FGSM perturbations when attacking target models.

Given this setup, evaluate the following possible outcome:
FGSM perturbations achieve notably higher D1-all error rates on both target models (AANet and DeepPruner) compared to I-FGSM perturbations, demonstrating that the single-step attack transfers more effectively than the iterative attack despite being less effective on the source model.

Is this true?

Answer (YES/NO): YES